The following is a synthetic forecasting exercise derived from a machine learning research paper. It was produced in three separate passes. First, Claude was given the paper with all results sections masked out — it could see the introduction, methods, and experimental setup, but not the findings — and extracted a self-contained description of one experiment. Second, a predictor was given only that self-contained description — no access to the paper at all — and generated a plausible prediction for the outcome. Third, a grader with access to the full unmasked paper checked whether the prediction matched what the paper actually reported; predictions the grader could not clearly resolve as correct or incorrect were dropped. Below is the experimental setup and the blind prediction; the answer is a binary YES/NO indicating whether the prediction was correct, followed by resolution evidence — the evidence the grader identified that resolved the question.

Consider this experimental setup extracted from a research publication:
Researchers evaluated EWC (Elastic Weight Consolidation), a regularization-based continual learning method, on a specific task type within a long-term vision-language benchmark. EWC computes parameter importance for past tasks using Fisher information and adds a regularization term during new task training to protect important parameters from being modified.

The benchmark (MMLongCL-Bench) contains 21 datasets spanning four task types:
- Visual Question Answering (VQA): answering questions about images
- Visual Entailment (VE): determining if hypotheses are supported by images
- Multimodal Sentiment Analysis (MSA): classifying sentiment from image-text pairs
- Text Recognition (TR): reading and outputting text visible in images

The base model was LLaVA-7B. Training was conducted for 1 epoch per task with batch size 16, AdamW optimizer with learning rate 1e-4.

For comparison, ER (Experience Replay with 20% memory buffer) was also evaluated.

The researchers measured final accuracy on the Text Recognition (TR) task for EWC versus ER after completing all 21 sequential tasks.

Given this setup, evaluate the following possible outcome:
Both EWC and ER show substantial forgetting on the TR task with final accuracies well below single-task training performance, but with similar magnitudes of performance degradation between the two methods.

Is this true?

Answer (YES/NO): NO